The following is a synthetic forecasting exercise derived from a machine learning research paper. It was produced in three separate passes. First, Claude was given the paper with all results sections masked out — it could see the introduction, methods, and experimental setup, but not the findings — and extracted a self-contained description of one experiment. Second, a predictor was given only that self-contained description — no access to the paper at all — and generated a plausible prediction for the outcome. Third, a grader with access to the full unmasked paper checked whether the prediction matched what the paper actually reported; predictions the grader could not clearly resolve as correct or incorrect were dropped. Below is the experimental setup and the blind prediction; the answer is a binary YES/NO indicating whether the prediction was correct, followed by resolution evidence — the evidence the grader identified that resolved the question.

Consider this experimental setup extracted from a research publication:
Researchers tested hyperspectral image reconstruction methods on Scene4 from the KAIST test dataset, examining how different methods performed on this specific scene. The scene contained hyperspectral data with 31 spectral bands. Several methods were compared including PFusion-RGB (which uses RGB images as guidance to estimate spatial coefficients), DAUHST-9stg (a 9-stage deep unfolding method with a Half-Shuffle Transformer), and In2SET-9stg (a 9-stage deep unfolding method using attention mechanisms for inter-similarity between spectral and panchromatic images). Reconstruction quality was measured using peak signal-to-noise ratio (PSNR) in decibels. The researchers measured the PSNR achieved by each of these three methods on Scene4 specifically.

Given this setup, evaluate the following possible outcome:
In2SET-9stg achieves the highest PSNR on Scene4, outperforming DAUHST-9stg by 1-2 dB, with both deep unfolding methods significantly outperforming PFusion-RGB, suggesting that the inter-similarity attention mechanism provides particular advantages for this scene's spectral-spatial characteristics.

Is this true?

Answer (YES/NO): YES